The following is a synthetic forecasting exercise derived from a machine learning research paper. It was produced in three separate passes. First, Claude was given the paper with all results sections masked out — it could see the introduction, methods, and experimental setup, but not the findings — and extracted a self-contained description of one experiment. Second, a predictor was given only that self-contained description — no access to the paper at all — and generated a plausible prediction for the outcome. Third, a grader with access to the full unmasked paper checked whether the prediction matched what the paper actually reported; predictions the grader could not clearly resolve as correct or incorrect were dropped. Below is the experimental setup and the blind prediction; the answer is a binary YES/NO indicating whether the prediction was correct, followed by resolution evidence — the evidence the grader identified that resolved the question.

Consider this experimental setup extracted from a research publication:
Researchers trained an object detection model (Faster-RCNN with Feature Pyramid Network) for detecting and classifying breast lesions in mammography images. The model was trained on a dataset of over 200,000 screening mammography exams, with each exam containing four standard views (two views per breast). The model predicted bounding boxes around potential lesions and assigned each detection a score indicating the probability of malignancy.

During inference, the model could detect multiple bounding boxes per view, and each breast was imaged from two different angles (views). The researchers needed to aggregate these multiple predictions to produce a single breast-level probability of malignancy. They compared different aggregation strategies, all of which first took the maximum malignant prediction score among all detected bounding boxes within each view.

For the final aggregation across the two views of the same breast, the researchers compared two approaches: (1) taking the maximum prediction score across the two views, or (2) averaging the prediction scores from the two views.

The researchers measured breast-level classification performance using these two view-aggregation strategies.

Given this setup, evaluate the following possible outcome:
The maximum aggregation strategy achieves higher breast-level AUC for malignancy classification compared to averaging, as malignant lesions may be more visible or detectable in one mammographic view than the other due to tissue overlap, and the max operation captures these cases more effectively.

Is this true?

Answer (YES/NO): NO